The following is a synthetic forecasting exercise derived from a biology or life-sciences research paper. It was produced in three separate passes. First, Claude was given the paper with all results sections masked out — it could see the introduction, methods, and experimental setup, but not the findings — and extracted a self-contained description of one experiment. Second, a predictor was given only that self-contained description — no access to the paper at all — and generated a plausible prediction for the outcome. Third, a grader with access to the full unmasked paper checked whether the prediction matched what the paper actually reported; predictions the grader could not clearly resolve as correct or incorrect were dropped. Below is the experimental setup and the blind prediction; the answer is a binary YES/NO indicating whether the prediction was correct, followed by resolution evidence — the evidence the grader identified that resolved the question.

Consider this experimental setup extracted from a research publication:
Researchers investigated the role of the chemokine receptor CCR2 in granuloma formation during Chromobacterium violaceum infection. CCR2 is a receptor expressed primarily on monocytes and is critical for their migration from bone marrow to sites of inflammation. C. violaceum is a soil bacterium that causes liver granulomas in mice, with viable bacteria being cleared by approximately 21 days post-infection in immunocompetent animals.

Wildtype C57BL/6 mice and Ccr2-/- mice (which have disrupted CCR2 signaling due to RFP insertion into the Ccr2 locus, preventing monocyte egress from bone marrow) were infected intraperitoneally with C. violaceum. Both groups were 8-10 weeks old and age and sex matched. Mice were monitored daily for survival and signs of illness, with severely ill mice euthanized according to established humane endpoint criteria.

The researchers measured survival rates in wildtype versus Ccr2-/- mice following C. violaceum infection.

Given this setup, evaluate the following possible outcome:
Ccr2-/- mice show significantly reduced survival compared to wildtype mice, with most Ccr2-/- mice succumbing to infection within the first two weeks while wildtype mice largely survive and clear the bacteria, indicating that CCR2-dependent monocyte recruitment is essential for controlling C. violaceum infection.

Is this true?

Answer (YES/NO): YES